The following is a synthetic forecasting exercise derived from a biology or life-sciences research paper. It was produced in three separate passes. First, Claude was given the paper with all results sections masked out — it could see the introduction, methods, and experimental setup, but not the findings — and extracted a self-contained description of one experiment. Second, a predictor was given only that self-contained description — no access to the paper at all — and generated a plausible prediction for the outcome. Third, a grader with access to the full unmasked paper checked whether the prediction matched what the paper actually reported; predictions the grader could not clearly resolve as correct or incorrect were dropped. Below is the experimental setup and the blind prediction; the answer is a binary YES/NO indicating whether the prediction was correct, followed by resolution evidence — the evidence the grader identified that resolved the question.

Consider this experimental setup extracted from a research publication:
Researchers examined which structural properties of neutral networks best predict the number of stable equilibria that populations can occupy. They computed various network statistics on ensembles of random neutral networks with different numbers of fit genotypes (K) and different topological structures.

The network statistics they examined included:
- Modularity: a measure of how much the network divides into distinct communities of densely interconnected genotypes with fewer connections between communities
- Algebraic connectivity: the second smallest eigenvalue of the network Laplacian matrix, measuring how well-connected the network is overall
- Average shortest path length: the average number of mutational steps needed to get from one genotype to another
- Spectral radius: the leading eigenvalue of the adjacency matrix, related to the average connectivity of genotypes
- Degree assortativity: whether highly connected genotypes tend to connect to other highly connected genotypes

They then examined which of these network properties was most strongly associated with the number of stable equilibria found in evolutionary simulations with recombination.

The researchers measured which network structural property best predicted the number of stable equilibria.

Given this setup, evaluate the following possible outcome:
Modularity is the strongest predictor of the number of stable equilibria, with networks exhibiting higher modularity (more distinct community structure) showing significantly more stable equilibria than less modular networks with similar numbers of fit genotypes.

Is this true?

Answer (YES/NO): NO